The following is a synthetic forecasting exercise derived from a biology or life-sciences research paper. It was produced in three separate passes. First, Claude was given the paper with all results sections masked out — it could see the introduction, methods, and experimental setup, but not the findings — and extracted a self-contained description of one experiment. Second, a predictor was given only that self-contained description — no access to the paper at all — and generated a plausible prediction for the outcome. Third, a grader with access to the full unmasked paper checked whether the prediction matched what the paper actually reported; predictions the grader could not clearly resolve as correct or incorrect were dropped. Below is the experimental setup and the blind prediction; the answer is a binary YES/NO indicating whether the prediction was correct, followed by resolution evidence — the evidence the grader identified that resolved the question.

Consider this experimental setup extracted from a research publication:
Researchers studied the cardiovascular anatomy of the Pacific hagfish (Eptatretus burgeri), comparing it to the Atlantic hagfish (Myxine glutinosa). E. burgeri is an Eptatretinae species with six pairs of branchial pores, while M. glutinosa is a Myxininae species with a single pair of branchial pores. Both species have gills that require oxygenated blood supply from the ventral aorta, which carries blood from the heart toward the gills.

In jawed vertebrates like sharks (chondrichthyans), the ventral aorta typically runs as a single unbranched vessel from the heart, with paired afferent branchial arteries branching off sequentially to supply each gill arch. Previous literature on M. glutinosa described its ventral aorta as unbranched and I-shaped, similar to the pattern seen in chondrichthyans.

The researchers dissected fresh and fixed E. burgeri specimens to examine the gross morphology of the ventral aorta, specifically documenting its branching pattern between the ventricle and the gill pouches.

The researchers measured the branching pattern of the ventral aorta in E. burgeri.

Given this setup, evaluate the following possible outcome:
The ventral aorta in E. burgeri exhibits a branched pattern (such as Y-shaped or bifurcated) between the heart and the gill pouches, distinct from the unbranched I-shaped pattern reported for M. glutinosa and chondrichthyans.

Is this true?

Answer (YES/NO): YES